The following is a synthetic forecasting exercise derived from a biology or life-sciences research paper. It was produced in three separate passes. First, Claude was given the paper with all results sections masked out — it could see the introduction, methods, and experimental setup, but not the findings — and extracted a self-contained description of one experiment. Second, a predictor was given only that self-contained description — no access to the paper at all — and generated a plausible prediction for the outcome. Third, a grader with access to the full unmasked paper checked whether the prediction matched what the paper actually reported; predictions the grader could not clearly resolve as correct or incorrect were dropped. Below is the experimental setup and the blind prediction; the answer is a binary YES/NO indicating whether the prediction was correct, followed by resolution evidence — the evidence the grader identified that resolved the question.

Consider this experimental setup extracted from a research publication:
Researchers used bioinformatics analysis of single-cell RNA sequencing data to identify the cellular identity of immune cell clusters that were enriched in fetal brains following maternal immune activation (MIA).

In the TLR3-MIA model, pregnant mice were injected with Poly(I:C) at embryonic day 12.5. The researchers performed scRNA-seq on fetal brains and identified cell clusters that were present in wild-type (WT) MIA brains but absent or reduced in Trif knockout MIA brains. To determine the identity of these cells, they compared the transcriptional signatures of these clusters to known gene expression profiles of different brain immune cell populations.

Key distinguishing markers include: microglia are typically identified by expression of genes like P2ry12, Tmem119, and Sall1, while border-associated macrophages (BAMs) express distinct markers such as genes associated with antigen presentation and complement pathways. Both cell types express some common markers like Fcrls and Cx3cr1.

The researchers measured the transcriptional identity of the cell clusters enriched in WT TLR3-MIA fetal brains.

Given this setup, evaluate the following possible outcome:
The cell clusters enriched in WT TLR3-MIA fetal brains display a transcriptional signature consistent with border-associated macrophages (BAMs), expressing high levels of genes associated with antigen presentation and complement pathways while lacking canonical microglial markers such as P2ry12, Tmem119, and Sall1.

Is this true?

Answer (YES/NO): NO